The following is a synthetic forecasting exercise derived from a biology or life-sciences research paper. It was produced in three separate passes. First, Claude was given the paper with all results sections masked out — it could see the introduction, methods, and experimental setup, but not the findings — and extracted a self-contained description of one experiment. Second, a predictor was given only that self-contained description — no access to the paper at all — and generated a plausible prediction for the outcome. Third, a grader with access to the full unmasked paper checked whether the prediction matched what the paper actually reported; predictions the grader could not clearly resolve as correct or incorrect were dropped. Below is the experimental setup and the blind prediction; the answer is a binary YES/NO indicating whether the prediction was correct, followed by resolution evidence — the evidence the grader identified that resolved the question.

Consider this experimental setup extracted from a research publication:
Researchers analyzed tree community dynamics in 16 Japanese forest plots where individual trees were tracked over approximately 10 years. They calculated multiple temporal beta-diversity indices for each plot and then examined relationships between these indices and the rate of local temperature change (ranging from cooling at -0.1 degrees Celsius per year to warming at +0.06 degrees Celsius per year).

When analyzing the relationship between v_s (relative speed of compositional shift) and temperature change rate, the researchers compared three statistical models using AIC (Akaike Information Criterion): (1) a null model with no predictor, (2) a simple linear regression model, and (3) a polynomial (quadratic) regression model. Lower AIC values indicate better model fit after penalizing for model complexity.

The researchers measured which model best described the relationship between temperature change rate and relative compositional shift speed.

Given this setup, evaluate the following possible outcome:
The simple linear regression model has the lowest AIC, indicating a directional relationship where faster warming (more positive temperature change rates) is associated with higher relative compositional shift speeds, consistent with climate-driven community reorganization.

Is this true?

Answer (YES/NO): NO